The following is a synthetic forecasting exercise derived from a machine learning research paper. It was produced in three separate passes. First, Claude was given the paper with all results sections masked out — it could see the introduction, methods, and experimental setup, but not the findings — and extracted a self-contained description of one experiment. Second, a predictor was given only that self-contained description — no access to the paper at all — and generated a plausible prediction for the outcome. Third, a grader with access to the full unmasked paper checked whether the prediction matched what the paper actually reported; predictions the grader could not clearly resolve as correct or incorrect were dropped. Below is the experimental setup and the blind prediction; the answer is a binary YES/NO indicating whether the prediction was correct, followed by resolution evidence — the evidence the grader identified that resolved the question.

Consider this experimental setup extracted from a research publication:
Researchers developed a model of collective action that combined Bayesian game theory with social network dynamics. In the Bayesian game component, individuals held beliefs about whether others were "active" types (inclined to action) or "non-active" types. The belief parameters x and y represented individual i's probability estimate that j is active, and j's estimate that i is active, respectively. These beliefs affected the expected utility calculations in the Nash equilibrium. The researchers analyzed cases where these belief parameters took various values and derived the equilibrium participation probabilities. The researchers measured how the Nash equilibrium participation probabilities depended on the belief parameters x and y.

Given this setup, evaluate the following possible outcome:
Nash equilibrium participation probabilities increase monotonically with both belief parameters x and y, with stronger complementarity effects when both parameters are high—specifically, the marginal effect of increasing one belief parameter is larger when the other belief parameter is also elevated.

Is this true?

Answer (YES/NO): NO